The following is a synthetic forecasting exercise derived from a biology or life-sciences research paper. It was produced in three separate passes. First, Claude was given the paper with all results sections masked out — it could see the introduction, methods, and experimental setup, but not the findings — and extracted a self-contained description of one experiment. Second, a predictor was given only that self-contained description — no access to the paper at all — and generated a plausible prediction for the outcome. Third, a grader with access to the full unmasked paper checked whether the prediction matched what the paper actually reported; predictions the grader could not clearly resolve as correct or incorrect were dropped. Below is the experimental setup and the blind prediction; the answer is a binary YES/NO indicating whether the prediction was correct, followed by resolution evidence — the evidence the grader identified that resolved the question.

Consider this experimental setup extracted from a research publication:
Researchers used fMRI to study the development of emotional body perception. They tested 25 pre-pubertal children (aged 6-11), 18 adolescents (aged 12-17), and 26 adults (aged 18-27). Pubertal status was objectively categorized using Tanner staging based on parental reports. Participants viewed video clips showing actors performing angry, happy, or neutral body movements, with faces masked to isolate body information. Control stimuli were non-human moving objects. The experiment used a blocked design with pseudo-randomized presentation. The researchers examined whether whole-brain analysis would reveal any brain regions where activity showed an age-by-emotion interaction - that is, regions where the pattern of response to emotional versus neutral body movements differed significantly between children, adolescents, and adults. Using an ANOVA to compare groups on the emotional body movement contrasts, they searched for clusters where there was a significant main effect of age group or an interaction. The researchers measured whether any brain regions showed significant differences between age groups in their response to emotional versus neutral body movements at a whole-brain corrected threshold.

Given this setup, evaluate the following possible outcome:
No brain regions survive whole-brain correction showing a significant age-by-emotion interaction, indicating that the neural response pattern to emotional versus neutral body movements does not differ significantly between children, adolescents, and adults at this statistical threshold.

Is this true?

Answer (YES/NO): YES